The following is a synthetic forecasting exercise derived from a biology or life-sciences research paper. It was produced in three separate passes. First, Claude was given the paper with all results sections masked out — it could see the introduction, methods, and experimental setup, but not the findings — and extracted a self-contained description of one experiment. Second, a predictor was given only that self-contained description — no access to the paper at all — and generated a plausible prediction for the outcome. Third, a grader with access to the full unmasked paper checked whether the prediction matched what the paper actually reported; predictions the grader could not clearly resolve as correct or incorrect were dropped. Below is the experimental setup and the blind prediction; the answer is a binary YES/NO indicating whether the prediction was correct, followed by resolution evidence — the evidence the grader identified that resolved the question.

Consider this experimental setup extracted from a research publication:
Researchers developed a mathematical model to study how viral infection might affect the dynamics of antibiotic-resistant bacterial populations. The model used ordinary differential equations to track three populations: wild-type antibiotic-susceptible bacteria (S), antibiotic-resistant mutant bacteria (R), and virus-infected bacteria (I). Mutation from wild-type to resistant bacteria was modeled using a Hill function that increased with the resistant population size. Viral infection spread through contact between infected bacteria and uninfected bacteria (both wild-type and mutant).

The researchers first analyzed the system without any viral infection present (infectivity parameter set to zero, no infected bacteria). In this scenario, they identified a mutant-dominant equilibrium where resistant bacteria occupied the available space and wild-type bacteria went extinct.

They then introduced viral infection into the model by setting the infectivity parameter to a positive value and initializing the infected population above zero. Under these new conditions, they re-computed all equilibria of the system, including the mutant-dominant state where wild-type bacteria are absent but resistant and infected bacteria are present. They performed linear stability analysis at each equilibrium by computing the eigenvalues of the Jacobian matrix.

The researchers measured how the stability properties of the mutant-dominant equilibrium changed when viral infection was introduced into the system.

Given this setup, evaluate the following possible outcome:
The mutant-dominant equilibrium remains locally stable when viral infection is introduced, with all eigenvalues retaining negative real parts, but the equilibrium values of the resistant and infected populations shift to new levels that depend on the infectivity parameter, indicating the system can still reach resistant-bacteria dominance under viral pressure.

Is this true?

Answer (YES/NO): NO